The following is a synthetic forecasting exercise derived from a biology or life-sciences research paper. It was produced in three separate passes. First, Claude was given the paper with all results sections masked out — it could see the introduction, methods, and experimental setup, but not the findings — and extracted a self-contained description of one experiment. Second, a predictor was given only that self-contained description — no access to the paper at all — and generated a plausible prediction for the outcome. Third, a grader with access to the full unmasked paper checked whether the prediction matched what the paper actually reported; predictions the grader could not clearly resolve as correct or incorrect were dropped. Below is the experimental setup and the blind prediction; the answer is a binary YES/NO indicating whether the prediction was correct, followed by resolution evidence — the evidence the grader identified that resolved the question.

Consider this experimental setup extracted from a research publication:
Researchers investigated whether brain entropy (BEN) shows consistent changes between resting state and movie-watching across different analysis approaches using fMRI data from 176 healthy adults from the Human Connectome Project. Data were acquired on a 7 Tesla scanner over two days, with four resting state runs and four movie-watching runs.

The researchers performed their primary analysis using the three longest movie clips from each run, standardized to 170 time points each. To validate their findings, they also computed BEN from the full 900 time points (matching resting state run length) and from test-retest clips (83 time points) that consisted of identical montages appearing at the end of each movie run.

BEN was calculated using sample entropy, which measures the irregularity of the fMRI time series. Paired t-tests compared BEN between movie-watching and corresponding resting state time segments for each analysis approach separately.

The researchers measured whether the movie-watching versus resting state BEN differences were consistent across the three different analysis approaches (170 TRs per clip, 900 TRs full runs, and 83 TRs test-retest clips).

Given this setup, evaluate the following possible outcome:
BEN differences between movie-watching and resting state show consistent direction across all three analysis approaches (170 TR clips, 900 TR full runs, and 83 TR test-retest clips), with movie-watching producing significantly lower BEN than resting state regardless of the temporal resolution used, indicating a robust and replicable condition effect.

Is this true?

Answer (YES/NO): NO